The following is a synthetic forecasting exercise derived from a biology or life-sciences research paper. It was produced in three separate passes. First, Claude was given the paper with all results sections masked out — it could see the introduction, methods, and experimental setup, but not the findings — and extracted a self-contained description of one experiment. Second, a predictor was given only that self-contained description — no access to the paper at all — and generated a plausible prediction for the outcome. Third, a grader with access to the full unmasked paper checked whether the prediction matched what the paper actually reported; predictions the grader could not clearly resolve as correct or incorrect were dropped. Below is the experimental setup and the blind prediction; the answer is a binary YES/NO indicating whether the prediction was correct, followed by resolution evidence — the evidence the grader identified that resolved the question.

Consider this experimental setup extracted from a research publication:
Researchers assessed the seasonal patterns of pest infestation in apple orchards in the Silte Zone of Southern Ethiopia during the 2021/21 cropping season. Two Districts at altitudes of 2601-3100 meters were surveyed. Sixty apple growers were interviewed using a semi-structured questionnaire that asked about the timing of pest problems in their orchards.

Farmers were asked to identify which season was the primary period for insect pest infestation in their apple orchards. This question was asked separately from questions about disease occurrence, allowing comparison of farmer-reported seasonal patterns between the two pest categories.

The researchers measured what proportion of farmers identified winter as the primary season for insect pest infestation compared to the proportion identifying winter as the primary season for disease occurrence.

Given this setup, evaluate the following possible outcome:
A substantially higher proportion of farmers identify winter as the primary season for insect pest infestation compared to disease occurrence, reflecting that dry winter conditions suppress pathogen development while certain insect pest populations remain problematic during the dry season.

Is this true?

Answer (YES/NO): NO